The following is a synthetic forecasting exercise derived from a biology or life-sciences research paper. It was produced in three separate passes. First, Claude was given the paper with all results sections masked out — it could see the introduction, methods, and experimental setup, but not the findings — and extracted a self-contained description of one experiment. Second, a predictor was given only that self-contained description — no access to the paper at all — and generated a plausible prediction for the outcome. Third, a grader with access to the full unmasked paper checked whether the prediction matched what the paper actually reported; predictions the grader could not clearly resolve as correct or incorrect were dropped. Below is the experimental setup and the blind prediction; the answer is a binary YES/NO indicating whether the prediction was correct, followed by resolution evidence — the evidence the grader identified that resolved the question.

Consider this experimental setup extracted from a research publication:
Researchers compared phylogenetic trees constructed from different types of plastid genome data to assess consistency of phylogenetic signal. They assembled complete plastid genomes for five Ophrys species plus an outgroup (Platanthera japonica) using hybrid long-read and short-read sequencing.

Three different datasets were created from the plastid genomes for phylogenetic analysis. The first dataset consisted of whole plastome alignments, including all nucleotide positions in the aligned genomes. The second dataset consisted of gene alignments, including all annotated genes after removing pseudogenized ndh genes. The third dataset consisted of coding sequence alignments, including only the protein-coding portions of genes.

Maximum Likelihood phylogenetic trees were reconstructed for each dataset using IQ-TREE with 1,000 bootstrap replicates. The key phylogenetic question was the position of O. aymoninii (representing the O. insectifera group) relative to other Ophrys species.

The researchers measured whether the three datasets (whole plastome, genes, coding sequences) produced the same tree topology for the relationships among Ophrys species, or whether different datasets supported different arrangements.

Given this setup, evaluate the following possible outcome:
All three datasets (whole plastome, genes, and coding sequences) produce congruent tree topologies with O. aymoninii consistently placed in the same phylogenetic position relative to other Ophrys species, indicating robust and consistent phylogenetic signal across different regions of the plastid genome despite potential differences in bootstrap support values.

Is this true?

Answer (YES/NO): YES